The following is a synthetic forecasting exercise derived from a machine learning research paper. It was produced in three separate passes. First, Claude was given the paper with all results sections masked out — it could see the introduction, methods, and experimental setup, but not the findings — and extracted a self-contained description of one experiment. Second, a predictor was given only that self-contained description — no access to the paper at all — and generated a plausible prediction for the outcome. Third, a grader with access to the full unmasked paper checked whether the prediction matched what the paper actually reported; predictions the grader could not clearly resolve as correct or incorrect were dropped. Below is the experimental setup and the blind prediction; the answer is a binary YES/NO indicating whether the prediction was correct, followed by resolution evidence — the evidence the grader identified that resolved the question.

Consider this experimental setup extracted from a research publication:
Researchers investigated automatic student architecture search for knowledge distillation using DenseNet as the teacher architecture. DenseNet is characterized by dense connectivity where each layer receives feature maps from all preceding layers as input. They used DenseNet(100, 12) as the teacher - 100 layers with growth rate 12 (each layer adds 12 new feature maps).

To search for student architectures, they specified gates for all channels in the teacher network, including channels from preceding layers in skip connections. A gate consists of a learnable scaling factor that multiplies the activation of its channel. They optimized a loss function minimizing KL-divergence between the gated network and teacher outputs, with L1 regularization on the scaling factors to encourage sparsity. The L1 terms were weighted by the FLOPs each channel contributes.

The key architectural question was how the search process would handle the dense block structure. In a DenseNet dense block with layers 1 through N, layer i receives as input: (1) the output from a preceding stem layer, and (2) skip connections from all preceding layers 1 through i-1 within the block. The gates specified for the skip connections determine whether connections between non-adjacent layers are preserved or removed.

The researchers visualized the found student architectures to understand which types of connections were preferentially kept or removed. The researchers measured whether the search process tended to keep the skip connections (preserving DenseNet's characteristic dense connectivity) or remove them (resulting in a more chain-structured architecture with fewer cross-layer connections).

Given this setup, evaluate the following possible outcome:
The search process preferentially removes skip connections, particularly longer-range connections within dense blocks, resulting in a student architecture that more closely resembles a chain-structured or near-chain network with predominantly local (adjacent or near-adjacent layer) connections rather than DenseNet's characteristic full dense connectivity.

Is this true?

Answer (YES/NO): NO